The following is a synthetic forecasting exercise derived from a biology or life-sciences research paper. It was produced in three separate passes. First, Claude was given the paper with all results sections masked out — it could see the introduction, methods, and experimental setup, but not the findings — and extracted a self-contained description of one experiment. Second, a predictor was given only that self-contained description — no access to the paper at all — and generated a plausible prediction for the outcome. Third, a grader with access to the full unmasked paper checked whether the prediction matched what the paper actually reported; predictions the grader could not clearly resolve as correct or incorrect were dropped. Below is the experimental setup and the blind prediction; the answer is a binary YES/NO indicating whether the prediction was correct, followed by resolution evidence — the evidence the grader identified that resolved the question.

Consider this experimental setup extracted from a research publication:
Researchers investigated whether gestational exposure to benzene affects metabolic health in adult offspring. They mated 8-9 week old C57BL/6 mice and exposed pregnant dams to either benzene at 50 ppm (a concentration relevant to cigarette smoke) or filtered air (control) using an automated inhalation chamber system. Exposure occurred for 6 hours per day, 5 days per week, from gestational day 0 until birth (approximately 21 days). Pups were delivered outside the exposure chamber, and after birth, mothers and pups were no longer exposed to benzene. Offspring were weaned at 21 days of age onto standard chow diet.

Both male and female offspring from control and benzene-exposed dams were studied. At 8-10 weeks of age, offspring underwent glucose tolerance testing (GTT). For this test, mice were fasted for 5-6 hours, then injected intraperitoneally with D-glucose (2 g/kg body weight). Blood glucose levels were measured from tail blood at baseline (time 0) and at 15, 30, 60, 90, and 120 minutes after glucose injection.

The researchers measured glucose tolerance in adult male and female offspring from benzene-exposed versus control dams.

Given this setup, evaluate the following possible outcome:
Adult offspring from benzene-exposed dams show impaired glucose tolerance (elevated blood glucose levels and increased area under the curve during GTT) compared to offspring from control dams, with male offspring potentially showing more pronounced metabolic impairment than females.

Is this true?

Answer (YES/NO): YES